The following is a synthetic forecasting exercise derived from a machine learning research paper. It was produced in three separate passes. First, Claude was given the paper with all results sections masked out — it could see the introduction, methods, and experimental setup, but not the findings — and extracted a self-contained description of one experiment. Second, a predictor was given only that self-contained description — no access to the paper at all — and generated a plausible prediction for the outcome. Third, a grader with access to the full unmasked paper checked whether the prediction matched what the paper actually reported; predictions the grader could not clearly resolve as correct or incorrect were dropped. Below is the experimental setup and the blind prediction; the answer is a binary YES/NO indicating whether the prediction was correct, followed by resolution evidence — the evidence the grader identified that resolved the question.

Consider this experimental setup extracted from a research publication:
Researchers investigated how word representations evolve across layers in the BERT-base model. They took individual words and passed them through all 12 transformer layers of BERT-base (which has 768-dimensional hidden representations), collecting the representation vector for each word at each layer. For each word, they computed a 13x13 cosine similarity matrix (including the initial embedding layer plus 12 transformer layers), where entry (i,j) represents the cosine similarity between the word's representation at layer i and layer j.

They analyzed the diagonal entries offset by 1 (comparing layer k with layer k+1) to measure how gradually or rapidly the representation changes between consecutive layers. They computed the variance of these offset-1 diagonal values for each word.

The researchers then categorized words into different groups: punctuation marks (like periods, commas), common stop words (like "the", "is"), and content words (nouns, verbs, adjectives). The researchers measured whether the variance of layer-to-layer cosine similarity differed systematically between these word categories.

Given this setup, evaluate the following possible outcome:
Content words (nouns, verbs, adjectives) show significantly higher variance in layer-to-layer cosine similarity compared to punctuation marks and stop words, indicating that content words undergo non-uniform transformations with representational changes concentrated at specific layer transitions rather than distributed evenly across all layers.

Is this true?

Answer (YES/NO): YES